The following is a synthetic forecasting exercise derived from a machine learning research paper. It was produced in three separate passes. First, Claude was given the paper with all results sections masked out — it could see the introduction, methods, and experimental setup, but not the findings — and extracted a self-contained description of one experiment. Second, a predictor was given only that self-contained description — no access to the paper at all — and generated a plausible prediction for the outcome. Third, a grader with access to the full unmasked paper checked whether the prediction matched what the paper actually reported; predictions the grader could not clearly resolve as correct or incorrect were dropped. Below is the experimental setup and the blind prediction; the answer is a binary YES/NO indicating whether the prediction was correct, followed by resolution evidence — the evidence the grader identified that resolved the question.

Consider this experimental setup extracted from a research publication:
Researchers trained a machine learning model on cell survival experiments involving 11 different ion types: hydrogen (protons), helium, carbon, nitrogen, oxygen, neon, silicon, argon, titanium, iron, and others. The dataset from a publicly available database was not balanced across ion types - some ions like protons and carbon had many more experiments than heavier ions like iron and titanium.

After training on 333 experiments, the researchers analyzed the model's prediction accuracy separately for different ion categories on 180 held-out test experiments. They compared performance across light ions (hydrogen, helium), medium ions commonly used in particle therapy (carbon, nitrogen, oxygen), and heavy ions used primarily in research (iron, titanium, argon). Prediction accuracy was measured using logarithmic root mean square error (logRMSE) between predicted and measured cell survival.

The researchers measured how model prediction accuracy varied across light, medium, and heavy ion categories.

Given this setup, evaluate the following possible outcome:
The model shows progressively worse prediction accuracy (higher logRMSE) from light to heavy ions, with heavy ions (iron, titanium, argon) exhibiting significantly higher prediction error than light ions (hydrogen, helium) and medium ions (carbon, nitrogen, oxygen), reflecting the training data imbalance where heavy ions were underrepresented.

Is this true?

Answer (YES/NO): NO